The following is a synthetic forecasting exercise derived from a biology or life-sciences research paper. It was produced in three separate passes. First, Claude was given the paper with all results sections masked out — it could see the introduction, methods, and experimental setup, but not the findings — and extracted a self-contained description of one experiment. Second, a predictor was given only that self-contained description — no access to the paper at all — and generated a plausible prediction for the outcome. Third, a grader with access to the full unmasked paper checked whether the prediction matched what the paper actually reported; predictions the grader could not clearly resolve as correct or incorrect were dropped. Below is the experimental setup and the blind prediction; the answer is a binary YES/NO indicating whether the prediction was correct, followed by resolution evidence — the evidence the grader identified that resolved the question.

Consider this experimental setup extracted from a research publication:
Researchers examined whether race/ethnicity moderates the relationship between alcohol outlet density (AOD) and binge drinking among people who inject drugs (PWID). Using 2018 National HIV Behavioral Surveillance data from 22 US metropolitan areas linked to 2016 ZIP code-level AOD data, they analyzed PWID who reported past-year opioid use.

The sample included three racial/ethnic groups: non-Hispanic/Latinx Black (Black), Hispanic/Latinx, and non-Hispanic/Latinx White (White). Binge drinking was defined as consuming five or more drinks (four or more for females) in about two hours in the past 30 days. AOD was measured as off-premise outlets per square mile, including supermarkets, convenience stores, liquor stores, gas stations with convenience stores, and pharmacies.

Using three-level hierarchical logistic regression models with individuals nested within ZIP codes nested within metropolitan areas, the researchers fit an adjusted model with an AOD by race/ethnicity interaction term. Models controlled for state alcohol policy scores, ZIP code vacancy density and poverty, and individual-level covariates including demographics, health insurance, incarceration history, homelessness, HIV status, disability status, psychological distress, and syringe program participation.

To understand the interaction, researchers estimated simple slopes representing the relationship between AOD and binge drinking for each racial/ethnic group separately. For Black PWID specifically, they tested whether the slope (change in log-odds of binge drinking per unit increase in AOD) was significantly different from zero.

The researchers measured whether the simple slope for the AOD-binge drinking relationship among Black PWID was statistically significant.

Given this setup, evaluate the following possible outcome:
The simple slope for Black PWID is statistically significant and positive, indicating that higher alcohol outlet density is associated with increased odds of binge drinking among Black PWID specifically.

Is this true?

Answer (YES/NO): NO